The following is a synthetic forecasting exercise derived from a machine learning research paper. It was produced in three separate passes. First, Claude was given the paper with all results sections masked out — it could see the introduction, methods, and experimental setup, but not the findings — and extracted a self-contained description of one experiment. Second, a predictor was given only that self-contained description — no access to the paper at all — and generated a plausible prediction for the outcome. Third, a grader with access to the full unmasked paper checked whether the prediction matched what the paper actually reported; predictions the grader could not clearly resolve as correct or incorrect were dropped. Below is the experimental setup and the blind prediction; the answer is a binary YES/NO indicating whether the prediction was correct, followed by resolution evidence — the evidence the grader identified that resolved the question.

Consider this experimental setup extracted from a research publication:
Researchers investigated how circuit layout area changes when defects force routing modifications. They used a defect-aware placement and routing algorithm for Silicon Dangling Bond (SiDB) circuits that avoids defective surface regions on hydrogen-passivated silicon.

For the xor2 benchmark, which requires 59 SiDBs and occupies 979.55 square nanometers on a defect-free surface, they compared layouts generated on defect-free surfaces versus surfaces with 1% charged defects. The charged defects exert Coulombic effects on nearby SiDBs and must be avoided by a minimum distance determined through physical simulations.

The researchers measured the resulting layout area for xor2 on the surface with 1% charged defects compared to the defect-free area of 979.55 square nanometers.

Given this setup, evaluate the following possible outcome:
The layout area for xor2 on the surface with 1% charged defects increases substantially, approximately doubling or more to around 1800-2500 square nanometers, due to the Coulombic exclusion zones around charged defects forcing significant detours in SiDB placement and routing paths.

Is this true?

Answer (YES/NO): NO